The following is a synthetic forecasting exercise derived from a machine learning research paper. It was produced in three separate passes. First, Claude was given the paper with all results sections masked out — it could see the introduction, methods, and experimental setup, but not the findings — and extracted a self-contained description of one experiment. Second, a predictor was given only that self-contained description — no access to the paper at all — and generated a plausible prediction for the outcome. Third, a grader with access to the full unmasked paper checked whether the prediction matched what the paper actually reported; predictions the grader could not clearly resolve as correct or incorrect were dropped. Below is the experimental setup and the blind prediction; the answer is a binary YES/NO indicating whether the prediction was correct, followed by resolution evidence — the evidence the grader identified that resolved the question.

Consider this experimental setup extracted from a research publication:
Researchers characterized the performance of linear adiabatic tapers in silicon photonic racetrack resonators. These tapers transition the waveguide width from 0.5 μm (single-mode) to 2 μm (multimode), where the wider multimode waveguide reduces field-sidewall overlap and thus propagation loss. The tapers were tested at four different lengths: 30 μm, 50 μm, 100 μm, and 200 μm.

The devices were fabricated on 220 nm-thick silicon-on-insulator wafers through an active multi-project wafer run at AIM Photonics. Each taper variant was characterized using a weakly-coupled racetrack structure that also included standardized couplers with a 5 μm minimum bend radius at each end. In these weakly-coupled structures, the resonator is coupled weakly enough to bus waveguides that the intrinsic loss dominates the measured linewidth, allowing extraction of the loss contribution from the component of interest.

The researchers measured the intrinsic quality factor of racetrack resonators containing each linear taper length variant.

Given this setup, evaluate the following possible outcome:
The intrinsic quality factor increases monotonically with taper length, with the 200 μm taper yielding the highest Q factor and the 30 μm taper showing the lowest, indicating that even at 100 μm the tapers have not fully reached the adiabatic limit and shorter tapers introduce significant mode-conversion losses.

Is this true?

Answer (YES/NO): YES